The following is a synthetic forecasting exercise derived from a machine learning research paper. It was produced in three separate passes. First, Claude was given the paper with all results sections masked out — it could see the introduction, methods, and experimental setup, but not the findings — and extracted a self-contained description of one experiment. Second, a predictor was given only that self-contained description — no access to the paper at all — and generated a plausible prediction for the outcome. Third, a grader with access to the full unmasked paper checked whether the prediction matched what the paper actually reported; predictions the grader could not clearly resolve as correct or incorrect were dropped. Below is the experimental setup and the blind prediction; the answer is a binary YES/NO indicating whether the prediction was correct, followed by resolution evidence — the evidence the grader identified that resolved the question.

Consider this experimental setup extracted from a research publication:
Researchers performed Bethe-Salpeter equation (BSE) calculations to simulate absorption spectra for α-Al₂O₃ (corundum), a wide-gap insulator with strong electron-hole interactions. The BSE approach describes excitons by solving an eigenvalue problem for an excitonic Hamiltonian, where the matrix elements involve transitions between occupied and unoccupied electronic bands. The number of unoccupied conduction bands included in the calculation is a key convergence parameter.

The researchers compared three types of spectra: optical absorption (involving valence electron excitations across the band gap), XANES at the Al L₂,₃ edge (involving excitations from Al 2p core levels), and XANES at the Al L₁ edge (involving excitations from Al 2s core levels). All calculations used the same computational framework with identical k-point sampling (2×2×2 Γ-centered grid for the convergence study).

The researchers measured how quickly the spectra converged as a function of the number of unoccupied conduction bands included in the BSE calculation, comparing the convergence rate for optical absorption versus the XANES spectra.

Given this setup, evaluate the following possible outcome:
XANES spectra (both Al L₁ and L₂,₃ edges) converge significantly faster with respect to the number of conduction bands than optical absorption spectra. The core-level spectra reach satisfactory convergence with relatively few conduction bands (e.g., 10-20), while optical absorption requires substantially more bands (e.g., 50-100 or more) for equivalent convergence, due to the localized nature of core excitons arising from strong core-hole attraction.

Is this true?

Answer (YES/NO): NO